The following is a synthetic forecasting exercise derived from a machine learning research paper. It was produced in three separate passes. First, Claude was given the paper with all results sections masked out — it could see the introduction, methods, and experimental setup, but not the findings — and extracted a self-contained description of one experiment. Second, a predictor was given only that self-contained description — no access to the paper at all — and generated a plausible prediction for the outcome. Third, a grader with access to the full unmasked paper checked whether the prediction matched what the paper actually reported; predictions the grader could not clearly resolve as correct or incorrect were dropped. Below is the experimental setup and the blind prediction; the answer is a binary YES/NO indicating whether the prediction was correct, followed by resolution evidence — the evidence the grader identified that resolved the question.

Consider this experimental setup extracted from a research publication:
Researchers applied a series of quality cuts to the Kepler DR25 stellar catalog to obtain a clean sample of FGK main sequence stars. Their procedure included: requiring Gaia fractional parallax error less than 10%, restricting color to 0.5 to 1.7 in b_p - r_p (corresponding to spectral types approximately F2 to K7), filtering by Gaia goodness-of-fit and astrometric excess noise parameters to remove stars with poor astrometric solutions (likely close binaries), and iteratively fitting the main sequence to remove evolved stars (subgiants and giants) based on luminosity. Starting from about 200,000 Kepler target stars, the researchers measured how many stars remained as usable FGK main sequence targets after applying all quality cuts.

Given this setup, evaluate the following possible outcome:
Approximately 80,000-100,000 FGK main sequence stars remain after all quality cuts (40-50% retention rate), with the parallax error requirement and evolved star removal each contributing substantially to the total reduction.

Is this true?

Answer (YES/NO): YES